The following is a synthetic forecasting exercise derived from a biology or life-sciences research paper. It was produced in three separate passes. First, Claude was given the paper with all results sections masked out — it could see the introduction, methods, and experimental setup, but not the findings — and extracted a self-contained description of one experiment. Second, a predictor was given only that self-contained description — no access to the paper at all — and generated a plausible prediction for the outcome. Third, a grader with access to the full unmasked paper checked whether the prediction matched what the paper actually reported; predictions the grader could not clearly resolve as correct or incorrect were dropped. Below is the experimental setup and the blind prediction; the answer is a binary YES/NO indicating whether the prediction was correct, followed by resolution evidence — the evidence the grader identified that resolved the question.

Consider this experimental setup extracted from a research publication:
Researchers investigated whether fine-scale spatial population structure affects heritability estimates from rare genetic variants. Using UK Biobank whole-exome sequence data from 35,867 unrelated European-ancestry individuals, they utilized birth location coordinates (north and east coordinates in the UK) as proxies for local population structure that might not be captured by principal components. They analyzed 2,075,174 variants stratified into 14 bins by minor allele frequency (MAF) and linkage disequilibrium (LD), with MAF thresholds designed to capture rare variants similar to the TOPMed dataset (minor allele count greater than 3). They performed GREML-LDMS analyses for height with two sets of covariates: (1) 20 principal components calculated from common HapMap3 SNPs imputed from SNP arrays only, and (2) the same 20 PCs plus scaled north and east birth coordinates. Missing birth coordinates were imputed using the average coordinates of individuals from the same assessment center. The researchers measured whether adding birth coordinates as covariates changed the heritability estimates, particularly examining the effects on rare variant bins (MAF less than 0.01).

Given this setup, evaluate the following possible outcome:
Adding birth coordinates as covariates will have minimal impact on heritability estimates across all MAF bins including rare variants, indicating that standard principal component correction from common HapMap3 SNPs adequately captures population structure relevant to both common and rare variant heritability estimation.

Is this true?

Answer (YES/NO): NO